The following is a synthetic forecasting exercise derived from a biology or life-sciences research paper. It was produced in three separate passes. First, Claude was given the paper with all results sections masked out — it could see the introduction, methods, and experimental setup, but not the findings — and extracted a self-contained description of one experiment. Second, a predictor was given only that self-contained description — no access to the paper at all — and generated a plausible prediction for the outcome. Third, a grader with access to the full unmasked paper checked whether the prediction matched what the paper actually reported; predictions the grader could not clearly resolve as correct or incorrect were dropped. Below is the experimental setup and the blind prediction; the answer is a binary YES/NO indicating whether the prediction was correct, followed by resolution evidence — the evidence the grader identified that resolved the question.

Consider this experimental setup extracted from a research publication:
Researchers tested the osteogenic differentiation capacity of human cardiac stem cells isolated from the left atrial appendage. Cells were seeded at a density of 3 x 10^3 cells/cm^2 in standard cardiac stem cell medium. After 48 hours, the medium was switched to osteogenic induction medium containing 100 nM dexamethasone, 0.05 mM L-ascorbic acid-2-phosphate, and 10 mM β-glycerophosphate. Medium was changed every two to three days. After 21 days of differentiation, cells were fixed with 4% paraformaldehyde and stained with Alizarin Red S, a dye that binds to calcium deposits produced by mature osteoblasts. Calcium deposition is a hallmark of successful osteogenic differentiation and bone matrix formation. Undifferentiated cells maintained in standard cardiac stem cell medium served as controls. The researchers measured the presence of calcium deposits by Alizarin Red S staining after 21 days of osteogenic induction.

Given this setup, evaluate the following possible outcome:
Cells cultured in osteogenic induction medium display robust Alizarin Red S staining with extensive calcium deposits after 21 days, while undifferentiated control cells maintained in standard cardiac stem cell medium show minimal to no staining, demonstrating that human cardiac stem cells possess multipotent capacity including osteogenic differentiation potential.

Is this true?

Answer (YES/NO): YES